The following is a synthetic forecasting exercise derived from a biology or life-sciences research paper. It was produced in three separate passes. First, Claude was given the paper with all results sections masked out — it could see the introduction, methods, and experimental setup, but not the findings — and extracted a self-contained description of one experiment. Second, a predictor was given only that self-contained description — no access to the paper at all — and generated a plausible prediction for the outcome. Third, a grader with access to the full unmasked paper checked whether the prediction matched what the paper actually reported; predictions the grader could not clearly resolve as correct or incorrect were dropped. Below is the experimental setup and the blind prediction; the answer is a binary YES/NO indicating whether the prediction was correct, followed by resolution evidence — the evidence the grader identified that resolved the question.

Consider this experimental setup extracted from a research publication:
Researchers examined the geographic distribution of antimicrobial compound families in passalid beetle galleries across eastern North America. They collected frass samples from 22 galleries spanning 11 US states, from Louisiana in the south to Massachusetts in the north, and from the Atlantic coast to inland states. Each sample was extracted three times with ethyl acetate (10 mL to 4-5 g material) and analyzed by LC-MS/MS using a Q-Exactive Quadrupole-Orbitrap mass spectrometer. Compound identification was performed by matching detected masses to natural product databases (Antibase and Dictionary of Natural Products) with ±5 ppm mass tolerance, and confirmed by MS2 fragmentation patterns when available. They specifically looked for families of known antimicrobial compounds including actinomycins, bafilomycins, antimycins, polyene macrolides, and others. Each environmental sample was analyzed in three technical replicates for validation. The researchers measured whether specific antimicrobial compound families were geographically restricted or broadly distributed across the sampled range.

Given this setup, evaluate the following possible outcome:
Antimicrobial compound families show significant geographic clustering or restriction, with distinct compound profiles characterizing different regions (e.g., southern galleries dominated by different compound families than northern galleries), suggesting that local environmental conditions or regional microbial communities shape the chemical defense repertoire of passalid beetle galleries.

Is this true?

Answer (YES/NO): NO